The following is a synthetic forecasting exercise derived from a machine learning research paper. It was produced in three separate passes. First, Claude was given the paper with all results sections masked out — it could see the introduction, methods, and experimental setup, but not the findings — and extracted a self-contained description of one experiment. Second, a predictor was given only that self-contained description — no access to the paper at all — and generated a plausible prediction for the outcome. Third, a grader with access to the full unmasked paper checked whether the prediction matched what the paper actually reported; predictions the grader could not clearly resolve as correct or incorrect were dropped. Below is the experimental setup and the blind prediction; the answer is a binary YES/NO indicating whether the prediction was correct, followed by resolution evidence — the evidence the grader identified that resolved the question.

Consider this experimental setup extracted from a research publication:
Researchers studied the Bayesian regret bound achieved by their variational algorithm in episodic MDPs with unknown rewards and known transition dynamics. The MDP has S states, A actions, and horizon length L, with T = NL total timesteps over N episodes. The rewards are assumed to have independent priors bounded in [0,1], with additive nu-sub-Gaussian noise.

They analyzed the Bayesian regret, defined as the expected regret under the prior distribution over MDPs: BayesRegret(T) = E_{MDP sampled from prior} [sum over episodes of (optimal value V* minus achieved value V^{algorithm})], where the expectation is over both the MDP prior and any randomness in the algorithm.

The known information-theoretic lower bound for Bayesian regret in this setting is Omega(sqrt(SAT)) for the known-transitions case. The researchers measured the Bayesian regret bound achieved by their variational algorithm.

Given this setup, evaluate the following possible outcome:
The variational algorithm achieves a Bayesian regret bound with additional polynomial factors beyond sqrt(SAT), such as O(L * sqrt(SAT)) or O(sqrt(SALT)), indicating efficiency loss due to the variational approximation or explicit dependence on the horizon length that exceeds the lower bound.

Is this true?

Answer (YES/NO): NO